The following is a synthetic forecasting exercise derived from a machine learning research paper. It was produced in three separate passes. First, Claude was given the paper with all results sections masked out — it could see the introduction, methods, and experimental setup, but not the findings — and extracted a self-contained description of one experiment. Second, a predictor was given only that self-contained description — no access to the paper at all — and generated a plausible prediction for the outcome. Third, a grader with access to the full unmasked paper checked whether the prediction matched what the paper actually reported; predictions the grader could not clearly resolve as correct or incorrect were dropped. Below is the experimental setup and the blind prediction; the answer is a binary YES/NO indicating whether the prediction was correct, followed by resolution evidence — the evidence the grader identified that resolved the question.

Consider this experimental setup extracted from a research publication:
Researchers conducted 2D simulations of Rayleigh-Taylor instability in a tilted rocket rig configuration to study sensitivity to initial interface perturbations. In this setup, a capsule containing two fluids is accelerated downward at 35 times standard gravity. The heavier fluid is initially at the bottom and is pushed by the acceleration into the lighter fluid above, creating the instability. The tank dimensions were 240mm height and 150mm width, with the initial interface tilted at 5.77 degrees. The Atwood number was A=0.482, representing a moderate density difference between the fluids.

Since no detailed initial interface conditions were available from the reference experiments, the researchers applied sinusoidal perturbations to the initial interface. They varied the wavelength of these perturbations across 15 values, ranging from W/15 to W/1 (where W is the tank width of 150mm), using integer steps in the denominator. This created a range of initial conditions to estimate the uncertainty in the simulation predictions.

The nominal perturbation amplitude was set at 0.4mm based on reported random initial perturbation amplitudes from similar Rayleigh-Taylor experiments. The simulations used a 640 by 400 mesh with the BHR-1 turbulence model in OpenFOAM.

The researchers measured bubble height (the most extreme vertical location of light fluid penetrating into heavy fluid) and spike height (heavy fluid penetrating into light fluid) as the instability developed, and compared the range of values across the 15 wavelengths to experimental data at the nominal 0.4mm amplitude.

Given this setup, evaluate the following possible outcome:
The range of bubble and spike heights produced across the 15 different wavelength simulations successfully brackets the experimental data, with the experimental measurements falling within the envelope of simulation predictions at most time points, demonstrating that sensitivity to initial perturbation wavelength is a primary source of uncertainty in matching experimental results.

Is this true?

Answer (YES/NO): YES